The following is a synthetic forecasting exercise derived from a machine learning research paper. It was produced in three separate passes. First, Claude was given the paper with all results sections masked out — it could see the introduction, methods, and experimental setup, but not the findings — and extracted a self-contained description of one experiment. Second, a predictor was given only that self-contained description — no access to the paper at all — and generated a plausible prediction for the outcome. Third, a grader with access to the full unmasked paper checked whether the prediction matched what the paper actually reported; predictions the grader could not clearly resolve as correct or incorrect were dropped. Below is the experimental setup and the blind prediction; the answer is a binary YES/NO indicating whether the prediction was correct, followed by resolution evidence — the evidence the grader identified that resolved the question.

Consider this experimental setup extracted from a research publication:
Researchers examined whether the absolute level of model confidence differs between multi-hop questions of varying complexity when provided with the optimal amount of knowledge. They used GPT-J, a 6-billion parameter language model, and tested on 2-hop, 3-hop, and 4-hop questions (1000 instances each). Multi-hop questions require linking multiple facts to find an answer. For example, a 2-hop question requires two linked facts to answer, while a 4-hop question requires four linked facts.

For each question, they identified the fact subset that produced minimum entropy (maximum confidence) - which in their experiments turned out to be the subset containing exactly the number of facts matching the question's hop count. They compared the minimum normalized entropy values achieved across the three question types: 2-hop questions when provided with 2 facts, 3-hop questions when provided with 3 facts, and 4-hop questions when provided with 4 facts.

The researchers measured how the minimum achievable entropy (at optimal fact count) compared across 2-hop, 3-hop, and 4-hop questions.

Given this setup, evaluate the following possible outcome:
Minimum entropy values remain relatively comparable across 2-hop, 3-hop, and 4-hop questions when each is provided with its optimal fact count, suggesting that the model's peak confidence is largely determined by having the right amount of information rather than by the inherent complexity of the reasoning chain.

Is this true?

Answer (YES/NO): YES